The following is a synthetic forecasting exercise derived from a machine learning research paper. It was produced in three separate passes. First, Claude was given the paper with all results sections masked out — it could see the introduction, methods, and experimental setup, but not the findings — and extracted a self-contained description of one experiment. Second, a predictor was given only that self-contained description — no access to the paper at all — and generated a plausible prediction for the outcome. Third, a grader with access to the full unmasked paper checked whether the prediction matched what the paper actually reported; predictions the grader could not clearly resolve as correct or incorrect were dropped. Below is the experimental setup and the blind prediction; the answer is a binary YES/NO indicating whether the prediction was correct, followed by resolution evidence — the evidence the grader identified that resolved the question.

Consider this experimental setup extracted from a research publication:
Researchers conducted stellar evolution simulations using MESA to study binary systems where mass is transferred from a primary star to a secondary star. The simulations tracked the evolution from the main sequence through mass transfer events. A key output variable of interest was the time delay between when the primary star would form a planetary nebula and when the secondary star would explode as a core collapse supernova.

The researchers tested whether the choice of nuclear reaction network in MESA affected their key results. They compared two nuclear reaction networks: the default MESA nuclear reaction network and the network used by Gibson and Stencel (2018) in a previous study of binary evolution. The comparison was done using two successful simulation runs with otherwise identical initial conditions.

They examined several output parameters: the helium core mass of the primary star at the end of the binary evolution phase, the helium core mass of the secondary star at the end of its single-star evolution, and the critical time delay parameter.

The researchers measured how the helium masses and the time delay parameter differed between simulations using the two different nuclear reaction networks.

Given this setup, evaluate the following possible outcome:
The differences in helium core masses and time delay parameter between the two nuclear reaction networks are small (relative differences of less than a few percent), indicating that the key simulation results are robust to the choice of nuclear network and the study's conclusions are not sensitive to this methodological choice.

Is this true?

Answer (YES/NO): NO